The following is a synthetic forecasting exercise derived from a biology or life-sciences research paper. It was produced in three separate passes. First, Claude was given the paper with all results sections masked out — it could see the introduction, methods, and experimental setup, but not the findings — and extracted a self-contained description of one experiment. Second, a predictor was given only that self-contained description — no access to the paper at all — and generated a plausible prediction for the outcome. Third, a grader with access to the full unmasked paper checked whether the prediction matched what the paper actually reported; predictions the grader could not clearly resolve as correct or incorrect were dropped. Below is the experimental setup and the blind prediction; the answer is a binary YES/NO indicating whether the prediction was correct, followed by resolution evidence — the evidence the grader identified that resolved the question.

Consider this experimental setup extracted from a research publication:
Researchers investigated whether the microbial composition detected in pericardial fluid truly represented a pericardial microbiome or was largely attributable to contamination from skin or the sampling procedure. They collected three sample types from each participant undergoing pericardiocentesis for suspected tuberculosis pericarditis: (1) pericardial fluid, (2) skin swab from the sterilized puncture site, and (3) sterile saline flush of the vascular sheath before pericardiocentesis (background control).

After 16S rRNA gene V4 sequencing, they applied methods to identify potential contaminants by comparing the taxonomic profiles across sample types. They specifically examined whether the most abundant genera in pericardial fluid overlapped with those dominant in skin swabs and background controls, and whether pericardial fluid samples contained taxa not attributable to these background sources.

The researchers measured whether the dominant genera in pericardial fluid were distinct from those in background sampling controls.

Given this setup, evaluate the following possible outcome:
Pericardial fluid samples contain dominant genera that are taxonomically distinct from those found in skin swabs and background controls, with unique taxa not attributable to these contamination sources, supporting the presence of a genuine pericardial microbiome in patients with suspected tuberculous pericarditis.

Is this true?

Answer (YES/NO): YES